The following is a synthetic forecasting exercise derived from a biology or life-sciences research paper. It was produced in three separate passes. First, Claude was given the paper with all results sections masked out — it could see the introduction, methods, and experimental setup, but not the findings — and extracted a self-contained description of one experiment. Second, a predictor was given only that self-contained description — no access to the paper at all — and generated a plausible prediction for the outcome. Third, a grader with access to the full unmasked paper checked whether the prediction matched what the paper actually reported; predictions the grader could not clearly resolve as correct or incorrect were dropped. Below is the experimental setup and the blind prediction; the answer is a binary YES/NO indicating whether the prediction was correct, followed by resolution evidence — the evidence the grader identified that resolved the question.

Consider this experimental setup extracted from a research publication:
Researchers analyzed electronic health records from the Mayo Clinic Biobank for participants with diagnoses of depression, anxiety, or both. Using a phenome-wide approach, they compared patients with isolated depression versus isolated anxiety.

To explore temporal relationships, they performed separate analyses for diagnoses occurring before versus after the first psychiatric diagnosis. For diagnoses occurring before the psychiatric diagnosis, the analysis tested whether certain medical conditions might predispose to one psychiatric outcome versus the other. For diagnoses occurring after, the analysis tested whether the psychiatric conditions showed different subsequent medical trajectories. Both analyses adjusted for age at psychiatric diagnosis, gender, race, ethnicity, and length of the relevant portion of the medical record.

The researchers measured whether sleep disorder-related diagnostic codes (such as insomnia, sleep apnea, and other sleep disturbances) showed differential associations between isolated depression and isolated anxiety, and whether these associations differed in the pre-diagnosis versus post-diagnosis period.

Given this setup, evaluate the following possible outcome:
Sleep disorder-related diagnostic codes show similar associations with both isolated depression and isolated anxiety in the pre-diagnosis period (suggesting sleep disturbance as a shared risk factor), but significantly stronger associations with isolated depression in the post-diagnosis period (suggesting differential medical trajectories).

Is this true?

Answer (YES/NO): NO